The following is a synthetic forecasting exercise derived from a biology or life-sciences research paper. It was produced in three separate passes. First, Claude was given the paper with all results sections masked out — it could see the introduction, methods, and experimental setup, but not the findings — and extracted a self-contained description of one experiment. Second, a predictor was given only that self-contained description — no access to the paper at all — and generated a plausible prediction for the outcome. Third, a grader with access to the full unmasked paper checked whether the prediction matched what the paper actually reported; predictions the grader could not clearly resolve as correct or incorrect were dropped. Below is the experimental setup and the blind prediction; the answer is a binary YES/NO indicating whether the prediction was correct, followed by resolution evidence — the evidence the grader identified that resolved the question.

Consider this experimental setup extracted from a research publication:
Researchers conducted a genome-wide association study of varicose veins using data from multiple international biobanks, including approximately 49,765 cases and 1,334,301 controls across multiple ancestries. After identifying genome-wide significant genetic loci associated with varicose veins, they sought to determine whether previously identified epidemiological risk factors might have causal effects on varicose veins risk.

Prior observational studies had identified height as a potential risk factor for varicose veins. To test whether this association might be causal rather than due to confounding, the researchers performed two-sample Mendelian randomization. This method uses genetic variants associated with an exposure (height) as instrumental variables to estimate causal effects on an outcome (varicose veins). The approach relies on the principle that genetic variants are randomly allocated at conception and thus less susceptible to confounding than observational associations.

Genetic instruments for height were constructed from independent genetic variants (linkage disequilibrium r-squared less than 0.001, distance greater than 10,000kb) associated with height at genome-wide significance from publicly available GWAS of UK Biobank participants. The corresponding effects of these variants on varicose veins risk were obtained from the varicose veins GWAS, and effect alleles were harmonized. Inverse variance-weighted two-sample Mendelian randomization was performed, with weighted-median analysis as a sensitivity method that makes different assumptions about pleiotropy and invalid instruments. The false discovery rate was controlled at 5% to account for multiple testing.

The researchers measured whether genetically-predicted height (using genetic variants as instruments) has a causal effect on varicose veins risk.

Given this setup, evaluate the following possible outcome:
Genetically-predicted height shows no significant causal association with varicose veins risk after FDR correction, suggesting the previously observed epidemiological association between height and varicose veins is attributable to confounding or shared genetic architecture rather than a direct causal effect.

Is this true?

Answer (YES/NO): NO